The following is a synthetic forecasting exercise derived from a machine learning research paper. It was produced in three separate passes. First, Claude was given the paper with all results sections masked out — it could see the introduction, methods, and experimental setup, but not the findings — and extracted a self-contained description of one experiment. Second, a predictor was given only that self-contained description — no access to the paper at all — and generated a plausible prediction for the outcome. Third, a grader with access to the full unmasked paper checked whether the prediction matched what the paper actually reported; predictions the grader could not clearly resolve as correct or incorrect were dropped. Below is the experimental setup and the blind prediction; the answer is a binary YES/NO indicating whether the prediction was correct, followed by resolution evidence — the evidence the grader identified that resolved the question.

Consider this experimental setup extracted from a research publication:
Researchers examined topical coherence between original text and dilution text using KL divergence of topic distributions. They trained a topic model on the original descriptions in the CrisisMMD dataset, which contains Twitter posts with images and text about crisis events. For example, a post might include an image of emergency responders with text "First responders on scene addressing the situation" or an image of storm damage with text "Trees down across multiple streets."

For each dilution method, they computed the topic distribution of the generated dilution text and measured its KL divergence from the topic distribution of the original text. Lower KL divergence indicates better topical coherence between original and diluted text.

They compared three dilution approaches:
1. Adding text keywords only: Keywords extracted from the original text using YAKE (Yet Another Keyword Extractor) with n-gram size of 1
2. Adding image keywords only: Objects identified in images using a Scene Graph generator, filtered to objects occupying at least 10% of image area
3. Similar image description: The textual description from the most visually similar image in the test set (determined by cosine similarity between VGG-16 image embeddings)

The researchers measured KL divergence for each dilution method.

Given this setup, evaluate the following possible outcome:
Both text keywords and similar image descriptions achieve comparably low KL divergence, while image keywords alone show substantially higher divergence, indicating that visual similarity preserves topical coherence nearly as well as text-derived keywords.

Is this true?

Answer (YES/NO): NO